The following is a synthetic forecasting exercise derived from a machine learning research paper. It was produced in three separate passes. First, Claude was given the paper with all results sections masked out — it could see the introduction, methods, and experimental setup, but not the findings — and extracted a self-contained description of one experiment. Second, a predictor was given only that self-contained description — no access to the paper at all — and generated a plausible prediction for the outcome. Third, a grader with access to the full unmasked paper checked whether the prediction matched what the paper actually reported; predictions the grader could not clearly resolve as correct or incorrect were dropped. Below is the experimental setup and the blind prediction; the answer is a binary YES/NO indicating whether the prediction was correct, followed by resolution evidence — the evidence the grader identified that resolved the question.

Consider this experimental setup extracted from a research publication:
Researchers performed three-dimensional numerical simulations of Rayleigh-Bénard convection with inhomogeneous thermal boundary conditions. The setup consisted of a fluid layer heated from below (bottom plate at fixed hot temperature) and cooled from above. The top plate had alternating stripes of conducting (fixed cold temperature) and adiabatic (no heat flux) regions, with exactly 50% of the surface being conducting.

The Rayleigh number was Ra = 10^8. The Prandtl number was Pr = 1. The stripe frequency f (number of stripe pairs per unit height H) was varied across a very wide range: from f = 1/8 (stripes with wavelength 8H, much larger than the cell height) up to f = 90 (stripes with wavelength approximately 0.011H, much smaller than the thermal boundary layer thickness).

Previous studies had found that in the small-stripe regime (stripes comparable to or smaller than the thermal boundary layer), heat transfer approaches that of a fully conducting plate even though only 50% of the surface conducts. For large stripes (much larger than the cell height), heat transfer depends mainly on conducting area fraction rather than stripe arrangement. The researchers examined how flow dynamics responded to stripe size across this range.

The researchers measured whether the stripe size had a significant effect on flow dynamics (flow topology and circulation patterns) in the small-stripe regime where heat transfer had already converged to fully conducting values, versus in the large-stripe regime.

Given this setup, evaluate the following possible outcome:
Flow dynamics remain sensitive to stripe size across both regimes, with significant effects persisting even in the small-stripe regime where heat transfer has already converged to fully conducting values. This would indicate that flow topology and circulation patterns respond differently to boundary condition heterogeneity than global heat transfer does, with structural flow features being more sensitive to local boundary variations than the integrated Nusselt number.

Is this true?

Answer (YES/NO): NO